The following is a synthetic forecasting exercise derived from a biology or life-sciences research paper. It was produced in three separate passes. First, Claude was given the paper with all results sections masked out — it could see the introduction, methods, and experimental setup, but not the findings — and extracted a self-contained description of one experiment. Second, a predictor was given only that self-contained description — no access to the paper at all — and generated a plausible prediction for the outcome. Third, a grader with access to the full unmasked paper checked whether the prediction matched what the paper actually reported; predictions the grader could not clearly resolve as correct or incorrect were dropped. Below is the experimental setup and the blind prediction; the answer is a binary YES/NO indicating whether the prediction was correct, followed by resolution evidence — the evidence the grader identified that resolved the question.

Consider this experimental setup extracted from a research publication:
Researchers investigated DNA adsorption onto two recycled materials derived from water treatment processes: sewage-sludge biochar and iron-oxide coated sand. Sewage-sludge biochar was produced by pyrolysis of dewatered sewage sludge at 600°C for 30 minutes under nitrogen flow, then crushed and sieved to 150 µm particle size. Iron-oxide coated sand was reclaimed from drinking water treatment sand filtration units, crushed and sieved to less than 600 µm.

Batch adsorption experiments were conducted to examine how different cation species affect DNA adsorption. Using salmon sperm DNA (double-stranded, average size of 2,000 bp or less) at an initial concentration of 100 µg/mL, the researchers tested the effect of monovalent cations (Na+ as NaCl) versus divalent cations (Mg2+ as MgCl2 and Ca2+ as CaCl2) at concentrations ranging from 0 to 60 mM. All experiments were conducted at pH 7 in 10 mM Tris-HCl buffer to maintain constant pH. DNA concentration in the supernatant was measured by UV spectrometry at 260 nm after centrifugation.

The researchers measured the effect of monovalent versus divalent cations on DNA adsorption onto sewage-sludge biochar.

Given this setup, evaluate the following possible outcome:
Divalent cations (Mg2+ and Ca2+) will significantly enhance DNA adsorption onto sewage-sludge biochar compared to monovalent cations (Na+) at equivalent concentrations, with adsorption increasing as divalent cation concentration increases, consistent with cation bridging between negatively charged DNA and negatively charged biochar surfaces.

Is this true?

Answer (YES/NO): NO